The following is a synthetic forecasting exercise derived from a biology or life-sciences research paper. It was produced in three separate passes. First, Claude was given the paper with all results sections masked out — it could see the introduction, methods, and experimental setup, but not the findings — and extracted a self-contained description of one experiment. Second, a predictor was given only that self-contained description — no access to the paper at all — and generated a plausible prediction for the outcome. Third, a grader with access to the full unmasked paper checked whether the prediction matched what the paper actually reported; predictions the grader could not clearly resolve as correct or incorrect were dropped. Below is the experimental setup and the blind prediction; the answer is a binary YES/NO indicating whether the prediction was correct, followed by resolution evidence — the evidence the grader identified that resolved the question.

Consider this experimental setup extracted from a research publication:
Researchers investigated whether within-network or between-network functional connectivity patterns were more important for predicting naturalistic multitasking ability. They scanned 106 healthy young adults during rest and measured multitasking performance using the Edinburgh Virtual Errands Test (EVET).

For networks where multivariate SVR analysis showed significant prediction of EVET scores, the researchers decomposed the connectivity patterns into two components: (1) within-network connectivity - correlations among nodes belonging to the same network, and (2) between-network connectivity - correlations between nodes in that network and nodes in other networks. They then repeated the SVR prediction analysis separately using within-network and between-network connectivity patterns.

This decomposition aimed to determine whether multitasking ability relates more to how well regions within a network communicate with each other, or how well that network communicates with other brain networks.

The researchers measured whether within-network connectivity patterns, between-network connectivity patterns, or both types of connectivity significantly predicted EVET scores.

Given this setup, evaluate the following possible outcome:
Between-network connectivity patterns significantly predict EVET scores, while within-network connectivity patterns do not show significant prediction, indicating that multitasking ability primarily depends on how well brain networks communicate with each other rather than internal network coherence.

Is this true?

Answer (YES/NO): NO